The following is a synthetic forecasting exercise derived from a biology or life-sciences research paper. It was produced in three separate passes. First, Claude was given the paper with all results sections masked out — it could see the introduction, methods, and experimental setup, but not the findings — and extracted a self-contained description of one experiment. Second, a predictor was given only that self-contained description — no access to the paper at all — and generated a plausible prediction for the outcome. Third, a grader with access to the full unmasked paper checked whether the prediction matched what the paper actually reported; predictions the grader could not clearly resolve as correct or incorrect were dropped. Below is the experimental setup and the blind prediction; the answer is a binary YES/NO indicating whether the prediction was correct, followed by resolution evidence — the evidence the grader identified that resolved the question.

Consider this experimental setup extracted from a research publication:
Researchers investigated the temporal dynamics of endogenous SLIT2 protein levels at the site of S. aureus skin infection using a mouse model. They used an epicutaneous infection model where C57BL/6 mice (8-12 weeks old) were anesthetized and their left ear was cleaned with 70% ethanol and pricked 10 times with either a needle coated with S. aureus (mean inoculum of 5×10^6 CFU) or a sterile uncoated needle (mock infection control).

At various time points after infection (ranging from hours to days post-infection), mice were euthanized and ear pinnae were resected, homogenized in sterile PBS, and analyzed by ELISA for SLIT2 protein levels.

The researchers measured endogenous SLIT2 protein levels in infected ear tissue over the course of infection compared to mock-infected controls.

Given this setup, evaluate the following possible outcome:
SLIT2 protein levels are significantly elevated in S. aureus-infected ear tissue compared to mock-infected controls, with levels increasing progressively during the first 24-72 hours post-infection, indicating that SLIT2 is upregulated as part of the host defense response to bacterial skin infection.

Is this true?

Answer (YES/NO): NO